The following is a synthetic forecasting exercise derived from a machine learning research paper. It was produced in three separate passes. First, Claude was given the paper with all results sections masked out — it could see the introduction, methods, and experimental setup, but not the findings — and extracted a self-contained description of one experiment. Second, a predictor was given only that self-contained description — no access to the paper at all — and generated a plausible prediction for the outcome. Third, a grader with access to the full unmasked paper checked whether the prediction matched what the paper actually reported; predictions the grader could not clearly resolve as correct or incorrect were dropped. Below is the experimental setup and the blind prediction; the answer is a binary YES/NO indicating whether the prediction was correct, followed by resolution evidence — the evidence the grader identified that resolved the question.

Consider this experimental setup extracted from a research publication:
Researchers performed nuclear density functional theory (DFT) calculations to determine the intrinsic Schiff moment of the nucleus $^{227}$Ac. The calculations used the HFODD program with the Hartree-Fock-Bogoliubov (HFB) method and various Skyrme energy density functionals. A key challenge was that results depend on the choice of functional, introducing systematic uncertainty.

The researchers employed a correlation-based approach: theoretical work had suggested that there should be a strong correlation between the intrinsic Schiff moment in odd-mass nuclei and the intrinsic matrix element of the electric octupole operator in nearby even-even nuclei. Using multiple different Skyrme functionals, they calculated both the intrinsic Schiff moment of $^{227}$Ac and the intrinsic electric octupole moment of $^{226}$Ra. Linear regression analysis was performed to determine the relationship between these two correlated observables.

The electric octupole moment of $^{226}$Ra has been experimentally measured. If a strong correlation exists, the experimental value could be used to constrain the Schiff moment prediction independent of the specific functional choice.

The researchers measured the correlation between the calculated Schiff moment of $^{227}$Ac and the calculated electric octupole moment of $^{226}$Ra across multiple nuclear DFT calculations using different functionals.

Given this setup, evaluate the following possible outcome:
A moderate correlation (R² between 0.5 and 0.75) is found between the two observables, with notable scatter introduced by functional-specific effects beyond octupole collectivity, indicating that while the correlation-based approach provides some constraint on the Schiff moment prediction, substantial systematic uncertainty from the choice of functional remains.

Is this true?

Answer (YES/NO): NO